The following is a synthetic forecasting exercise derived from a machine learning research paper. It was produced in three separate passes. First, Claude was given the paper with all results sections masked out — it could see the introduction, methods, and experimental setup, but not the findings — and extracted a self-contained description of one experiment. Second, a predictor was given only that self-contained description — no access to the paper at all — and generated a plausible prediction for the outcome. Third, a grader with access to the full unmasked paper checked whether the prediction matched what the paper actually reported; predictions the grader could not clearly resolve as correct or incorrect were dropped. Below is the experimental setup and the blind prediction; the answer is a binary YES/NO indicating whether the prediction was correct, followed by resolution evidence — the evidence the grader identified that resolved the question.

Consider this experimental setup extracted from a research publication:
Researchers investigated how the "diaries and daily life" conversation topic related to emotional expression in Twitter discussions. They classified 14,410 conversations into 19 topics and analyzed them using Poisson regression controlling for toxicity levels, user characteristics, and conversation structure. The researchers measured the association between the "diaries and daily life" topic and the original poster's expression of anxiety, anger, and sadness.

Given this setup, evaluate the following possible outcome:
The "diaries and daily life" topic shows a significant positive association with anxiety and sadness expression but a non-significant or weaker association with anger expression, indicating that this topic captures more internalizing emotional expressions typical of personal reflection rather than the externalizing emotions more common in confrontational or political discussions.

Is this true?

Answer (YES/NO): NO